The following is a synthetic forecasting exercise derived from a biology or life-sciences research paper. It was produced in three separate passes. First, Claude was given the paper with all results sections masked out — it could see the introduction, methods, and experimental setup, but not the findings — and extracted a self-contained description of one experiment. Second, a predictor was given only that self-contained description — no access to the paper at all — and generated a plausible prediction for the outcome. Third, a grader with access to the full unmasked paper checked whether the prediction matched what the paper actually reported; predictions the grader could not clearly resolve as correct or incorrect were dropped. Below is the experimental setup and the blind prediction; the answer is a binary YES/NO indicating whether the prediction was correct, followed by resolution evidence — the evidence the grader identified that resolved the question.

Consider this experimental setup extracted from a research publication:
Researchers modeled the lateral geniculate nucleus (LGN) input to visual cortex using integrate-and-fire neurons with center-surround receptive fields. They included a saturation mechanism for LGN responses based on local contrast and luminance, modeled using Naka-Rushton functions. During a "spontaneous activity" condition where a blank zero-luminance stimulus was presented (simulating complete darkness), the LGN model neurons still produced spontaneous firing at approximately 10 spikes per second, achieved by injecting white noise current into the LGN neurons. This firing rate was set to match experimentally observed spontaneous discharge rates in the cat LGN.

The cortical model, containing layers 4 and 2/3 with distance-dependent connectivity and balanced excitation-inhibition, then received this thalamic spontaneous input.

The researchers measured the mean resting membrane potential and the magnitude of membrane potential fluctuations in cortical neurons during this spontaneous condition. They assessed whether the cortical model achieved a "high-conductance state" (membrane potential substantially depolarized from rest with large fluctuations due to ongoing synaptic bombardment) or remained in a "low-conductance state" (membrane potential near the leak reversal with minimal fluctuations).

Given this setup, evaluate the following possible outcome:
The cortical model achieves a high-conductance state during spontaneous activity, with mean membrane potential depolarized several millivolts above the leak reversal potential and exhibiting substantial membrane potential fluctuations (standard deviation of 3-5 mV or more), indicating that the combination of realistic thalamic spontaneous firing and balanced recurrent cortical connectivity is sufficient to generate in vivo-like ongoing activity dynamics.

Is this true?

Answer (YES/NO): NO